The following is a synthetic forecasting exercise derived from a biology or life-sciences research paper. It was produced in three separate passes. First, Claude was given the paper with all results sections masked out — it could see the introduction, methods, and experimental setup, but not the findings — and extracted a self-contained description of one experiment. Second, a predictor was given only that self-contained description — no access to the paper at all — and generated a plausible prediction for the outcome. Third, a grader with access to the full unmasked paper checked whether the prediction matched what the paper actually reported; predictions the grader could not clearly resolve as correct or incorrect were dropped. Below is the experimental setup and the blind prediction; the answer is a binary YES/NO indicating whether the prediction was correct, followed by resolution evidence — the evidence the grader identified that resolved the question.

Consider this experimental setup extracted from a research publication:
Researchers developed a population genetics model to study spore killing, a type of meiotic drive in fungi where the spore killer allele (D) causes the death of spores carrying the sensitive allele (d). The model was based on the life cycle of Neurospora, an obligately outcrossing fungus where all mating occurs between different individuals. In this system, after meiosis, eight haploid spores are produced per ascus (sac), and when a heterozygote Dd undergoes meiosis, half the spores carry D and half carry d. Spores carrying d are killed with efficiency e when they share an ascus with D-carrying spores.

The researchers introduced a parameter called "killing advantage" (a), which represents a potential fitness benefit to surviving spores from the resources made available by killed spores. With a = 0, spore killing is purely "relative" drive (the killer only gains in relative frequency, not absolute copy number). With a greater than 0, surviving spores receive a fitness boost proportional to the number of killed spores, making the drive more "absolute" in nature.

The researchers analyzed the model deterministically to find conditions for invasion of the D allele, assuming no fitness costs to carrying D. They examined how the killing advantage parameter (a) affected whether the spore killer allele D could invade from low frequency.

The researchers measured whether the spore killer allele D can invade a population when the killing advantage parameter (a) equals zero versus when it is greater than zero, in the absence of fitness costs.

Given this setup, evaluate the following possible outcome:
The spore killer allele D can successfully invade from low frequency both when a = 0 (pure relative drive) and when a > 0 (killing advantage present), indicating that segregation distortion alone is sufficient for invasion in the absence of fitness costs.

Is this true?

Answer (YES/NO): YES